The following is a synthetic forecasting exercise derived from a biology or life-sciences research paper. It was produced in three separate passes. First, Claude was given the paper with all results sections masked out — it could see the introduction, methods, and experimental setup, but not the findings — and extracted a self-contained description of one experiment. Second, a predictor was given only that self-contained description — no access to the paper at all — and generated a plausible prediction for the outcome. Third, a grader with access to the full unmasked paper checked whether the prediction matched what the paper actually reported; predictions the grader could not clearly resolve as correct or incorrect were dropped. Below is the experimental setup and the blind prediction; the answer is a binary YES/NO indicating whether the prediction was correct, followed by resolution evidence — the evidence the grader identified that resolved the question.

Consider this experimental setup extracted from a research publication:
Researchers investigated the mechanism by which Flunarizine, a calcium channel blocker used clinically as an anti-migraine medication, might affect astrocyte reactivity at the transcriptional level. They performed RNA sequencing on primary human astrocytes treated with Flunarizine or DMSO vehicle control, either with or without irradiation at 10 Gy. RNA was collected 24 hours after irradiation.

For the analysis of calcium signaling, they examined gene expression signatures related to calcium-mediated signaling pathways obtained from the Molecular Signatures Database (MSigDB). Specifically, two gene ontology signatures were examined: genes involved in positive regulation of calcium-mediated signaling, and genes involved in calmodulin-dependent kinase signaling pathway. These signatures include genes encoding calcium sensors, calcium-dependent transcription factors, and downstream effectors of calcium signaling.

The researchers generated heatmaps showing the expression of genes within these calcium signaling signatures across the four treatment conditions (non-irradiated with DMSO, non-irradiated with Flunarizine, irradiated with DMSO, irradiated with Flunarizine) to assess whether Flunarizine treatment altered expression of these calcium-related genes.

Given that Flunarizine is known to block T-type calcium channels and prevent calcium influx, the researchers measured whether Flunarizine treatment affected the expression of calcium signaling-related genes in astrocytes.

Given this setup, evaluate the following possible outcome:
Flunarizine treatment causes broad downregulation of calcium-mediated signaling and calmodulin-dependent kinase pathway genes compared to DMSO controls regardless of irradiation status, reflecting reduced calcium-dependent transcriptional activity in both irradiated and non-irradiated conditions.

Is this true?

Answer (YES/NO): NO